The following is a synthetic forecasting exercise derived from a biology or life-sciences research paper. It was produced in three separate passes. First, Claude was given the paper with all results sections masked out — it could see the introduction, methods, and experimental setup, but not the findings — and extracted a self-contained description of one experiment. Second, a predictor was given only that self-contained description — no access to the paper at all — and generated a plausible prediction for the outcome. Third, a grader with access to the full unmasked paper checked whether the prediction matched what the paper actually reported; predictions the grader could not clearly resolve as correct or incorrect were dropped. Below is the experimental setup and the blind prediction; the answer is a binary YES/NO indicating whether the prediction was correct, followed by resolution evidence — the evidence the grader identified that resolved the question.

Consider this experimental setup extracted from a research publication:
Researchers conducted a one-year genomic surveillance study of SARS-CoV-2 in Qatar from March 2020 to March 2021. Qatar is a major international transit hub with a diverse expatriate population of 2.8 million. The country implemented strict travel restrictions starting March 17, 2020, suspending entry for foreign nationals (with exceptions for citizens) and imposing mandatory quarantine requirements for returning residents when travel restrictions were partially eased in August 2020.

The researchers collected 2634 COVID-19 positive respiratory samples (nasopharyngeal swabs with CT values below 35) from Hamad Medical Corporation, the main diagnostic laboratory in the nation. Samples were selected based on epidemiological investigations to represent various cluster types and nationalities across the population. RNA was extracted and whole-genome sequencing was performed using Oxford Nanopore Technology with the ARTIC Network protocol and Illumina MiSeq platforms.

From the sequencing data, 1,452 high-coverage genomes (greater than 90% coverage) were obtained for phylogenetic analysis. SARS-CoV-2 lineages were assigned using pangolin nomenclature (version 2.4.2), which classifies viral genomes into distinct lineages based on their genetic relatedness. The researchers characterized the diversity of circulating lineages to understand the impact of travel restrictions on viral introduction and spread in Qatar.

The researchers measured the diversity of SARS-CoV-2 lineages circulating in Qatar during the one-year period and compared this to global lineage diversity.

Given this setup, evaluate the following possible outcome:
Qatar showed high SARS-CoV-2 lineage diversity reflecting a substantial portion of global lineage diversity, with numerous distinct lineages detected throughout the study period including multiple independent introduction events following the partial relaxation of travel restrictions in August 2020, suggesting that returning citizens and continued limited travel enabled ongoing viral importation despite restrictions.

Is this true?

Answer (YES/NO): YES